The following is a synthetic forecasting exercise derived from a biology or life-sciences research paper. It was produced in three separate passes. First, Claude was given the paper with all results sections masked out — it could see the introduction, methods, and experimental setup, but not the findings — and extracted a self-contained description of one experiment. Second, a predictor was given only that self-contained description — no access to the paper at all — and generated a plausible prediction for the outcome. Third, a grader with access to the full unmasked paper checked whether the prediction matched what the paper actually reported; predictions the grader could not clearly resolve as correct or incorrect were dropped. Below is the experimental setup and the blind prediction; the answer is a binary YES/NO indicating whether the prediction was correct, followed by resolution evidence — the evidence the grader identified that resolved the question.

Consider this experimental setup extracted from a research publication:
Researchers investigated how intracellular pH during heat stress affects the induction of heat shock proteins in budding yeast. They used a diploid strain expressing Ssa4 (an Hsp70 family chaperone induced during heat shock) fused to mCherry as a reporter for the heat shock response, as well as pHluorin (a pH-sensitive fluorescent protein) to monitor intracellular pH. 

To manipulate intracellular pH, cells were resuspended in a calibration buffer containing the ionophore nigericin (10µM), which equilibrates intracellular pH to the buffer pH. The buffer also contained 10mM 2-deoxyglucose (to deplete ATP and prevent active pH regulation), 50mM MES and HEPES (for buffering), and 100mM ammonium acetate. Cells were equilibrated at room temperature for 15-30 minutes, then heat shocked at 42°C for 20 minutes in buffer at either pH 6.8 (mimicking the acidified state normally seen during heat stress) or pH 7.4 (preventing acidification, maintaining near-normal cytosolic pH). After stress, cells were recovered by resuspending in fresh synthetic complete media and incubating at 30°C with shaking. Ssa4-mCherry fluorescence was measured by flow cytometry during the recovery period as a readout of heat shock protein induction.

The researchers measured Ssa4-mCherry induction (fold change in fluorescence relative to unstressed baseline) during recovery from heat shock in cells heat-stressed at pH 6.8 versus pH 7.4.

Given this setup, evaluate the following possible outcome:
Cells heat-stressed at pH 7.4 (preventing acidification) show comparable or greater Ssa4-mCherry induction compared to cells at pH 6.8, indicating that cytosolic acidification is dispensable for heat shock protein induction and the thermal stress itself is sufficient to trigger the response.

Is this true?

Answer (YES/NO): NO